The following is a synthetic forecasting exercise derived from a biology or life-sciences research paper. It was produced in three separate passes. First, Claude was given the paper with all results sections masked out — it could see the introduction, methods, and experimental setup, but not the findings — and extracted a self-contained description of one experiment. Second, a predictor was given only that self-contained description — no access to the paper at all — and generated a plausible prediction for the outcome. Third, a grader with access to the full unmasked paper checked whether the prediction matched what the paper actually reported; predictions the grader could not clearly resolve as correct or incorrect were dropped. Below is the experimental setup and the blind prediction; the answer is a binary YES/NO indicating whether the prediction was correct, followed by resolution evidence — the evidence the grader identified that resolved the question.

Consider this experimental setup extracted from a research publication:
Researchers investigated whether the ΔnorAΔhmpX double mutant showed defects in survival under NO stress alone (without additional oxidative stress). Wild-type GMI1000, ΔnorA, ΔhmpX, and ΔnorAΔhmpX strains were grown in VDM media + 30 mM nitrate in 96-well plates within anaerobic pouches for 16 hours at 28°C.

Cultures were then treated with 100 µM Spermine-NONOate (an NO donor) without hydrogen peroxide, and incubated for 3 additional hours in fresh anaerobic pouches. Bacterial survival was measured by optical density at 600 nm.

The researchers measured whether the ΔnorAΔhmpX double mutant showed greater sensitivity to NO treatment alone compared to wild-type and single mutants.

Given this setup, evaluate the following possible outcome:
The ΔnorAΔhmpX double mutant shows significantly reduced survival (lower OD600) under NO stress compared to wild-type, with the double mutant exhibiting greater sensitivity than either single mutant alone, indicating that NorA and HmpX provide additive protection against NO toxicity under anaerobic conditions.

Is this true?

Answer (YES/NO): NO